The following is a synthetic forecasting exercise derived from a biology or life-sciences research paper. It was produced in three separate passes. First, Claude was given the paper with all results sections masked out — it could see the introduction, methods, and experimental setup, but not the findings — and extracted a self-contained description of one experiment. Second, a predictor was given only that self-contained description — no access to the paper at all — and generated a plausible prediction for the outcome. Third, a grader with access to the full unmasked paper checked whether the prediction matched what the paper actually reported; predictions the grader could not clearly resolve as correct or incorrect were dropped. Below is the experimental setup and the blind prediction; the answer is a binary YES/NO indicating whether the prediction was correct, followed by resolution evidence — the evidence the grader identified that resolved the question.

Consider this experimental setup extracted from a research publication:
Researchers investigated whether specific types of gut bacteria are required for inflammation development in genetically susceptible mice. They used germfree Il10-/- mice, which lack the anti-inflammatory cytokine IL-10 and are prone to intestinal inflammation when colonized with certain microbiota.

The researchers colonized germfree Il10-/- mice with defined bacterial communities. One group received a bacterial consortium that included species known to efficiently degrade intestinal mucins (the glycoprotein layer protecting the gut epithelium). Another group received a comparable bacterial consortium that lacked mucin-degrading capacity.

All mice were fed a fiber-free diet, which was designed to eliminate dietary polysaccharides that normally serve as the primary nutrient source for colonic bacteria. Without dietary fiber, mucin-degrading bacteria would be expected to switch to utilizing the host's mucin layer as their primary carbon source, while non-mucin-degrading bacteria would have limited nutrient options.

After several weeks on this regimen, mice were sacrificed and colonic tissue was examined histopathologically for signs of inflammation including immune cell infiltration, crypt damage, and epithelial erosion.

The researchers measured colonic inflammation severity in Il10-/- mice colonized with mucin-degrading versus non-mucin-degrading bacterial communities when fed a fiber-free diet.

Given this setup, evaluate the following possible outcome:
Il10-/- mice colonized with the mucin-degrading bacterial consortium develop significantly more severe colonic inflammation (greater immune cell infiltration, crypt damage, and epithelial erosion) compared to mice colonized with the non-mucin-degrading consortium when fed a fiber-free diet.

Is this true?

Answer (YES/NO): YES